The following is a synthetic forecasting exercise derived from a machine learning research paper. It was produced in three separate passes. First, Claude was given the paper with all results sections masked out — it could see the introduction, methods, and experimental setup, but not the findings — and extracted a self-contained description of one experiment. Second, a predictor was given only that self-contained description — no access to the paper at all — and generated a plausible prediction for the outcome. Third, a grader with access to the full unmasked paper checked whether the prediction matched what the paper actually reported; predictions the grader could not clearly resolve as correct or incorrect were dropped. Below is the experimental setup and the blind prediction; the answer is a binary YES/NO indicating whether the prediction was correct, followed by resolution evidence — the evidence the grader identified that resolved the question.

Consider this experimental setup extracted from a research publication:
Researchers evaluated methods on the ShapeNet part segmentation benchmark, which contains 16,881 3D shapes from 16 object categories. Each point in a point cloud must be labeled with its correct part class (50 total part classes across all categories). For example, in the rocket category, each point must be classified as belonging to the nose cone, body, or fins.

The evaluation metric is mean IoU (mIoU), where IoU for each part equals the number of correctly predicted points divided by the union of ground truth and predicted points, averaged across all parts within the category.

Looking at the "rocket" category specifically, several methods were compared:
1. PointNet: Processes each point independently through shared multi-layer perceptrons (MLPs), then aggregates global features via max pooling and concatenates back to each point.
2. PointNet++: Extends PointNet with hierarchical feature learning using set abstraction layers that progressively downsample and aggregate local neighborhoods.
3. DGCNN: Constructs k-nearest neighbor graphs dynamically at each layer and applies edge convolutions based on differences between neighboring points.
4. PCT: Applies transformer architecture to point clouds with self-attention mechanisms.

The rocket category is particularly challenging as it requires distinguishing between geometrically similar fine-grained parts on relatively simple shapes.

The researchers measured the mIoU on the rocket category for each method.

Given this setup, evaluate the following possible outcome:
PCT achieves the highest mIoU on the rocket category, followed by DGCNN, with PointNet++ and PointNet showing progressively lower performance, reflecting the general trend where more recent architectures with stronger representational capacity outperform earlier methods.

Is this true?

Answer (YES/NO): NO